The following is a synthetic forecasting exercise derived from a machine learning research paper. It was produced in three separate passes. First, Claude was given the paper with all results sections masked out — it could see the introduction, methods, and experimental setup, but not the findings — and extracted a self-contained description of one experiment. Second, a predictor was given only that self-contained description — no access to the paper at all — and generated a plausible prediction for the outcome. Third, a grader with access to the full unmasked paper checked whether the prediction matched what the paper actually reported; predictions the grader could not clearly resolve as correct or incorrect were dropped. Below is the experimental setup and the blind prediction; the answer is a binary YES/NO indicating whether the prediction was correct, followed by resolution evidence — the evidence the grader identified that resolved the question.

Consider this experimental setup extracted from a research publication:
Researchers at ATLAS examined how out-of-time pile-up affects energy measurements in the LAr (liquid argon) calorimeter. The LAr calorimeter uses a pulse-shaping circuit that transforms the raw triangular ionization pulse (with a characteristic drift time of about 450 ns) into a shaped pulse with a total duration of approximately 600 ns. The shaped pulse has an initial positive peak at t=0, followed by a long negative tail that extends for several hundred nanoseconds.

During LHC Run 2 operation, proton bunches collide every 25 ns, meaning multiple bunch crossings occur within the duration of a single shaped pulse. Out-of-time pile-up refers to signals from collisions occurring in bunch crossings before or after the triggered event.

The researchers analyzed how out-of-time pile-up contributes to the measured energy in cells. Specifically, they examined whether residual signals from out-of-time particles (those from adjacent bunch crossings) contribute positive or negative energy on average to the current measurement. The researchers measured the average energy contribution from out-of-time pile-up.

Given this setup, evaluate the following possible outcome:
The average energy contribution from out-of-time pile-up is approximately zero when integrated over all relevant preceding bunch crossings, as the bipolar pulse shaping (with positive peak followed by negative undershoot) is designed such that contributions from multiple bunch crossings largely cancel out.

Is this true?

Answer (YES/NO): NO